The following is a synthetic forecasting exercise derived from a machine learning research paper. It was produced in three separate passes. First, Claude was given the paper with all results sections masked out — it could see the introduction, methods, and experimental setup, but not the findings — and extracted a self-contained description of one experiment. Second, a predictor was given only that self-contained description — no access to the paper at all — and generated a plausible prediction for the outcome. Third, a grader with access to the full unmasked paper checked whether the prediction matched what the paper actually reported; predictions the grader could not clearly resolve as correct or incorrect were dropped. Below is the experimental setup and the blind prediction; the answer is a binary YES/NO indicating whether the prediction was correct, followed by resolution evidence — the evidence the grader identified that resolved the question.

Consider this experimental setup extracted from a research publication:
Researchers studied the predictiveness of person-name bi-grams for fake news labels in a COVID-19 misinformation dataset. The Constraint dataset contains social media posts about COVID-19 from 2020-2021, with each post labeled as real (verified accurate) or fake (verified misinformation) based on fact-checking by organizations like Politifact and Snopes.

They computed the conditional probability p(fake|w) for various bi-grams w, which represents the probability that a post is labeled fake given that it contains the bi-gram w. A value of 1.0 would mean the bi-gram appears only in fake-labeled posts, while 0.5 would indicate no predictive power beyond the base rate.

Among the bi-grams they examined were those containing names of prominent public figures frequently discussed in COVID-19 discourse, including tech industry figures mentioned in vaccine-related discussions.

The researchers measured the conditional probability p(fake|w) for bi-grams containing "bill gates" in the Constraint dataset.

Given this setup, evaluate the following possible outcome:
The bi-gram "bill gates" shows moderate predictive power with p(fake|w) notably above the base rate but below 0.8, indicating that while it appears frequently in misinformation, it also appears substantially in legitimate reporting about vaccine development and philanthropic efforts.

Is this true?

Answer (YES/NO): NO